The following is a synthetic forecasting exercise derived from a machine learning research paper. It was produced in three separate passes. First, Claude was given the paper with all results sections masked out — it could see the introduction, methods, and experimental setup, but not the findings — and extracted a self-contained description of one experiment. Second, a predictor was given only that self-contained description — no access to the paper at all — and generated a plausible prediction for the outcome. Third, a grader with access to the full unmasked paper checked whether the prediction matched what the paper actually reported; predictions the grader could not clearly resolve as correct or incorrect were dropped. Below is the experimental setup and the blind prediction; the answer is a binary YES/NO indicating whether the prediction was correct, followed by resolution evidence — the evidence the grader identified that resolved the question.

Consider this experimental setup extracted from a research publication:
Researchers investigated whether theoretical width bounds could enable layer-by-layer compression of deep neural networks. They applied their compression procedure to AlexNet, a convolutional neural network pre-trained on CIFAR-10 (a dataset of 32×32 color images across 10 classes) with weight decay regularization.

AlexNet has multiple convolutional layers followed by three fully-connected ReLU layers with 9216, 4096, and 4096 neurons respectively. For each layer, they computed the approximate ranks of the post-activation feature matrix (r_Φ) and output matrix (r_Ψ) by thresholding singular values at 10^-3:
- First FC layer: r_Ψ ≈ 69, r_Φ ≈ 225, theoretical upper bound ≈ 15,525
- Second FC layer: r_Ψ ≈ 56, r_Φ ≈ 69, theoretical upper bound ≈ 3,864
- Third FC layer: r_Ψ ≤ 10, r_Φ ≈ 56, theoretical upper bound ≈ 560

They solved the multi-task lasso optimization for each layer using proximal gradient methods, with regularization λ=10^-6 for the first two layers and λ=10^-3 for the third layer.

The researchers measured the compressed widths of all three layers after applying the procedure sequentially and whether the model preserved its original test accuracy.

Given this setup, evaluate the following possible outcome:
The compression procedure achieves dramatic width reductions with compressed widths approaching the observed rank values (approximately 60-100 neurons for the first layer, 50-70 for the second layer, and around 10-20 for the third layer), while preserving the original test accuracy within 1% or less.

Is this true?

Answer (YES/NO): NO